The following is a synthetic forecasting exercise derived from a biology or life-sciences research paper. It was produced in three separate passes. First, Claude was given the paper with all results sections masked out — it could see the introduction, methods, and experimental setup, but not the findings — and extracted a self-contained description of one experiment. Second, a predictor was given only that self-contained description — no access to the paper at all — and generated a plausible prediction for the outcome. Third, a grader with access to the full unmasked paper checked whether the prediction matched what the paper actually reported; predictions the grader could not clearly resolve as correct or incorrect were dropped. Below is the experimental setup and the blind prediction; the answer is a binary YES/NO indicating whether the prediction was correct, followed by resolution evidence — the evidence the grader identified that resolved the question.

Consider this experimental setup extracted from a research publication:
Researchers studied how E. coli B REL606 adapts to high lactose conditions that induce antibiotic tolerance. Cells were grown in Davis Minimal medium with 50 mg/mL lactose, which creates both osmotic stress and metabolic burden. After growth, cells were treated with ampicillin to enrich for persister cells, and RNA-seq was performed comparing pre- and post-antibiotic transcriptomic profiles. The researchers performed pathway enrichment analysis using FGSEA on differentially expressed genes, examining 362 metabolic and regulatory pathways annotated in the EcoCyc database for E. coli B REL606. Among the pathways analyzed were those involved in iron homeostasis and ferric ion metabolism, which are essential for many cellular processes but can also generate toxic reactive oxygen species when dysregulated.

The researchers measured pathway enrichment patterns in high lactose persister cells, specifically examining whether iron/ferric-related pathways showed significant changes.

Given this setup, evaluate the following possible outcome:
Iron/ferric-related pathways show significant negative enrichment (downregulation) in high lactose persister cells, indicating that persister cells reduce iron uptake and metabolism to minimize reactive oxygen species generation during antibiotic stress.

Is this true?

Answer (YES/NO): NO